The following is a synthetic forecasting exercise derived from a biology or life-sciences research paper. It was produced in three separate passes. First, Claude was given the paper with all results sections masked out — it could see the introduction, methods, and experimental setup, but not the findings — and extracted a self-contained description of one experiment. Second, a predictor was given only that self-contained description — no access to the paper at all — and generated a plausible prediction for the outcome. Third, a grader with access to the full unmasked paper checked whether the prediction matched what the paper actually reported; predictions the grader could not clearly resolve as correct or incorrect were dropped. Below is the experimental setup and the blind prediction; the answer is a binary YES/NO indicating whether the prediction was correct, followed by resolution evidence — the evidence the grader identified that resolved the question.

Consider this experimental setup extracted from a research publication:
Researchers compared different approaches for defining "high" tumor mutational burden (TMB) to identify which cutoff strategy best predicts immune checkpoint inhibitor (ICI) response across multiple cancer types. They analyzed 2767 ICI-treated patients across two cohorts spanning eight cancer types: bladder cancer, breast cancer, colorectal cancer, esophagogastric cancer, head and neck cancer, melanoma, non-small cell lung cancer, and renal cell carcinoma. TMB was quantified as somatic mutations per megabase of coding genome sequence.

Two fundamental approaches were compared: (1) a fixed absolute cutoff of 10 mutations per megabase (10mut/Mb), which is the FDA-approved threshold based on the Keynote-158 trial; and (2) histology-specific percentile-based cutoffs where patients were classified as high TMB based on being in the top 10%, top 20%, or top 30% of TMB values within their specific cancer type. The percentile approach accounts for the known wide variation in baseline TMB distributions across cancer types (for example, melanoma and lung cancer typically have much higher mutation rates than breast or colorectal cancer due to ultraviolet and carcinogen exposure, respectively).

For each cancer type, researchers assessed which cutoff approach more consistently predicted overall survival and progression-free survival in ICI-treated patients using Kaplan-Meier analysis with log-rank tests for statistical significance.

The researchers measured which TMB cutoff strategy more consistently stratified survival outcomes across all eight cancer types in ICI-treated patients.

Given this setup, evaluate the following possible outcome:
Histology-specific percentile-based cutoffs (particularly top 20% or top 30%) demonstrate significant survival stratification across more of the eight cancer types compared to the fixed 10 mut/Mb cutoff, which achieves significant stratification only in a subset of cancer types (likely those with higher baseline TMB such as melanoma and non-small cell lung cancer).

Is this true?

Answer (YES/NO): NO